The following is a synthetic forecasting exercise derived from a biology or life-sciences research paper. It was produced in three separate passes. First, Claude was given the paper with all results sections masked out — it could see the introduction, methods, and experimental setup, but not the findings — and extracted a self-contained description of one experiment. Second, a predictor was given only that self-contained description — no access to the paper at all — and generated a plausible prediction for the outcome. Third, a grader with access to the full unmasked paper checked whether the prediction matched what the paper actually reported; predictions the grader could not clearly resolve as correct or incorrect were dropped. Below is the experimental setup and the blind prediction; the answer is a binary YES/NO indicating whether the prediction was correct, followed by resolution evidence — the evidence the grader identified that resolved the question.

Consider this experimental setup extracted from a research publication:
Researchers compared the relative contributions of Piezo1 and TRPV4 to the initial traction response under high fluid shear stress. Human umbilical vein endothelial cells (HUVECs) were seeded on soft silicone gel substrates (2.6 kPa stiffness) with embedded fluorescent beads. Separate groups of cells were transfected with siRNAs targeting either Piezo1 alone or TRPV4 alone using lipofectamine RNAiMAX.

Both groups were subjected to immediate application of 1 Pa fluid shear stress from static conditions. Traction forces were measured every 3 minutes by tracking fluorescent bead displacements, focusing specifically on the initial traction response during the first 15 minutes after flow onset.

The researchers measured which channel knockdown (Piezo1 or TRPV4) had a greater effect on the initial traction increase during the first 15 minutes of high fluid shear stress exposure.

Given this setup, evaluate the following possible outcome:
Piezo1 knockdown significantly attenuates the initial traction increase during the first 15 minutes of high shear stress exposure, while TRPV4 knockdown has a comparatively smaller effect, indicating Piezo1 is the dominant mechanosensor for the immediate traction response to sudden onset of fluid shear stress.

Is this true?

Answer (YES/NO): NO